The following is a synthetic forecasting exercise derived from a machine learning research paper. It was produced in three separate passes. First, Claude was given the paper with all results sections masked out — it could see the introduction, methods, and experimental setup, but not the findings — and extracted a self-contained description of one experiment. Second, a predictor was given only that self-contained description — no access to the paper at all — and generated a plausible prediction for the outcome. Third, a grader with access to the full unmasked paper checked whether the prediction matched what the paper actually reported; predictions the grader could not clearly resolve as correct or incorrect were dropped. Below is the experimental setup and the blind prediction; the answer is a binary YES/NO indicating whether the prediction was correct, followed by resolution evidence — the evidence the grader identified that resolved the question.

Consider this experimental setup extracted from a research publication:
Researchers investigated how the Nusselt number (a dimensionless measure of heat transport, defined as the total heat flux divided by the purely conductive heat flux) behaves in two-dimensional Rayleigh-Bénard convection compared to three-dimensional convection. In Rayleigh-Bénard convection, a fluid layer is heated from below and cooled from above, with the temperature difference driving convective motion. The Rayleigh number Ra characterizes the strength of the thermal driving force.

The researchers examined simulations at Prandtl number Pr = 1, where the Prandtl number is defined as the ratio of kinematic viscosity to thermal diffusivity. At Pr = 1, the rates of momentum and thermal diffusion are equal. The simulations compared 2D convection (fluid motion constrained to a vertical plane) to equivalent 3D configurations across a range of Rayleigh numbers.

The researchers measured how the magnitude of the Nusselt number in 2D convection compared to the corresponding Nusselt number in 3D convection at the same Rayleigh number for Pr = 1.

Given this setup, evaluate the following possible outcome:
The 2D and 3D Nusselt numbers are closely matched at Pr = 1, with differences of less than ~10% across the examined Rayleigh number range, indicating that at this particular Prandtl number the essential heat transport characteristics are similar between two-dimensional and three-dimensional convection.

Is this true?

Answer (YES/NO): NO